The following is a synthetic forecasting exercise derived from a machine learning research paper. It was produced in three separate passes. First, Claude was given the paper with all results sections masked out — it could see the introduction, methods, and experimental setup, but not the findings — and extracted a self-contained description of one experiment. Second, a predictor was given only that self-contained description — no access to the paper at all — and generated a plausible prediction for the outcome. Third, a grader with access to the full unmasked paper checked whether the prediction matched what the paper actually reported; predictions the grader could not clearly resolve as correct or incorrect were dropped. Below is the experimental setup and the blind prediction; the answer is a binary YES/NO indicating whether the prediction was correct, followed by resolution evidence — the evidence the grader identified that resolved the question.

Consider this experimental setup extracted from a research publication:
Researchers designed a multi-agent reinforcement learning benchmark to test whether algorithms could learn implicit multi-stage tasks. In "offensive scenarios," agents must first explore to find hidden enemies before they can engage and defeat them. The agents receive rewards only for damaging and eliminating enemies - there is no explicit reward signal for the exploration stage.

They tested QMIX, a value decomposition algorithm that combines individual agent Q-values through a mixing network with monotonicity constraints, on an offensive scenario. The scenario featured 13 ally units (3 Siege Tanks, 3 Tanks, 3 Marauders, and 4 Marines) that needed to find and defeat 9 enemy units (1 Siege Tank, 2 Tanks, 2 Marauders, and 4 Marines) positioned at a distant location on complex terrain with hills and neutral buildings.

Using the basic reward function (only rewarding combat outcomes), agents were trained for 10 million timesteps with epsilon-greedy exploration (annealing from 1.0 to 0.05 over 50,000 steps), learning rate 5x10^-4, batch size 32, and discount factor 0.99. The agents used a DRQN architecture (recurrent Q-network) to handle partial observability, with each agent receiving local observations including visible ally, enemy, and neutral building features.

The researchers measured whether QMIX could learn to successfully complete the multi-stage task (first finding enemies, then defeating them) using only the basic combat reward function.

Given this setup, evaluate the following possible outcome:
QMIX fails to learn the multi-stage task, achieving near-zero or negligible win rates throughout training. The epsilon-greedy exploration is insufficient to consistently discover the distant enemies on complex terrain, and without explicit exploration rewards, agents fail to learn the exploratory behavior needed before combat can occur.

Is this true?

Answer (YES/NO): NO